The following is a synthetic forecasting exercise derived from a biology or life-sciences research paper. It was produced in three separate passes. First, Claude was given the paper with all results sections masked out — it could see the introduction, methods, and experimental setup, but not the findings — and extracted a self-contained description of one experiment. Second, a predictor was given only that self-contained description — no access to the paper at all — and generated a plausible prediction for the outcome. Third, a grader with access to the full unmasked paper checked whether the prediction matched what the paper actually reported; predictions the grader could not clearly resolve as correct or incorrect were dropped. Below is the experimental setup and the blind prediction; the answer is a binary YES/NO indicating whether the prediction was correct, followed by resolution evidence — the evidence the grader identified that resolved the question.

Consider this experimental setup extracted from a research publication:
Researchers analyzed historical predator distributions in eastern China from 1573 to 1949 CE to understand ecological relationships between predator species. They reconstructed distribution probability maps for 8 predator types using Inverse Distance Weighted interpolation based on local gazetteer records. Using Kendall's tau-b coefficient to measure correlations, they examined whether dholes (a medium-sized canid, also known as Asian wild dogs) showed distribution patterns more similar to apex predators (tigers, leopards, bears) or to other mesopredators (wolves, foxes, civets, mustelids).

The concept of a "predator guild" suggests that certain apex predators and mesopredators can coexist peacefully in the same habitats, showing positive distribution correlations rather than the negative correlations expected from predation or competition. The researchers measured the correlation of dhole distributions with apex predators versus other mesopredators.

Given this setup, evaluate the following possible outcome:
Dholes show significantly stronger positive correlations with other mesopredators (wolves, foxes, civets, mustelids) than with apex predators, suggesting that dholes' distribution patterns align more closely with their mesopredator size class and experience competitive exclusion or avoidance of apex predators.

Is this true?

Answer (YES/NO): NO